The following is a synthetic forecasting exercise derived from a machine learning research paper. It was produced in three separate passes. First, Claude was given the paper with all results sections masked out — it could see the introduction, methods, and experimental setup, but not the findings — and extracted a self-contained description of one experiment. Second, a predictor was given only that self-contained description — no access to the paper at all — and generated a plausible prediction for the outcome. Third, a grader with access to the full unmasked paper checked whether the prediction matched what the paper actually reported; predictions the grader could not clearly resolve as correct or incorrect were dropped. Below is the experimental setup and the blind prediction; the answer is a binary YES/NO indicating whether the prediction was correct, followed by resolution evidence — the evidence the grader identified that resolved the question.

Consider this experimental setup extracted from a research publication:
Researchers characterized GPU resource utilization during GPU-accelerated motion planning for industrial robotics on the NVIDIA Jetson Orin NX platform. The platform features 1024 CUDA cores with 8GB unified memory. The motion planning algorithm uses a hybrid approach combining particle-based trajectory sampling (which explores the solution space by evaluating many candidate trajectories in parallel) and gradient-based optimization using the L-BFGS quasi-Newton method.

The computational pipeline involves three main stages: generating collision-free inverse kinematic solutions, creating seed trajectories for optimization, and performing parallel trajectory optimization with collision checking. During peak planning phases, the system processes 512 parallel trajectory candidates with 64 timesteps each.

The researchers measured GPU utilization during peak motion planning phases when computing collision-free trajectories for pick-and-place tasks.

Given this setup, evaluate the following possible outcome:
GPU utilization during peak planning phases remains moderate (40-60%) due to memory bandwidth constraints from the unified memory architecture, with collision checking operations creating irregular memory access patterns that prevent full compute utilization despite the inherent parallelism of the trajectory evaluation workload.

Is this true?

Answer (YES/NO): NO